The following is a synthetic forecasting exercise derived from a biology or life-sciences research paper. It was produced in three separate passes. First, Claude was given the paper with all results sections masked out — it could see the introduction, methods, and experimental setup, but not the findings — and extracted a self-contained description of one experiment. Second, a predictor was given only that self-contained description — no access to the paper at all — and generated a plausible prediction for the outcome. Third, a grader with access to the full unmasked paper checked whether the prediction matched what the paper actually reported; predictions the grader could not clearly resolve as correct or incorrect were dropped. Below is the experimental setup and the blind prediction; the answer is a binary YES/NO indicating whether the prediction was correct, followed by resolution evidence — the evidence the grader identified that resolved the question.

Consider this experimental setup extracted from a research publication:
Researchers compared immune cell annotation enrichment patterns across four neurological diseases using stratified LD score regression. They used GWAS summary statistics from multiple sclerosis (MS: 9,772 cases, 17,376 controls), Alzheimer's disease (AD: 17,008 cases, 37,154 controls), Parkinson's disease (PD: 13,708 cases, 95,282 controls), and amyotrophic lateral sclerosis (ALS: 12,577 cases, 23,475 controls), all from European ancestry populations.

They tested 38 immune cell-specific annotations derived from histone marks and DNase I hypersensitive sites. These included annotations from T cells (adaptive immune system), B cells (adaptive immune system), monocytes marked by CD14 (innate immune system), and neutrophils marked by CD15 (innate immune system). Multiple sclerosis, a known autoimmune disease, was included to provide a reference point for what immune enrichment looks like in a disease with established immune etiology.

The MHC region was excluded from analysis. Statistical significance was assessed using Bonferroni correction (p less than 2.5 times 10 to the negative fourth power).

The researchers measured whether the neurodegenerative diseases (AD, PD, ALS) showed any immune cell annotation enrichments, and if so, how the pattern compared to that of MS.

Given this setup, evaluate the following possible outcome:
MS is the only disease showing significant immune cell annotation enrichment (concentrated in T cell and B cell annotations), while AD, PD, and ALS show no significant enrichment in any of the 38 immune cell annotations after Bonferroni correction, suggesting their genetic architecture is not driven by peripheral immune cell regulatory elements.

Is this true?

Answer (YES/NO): NO